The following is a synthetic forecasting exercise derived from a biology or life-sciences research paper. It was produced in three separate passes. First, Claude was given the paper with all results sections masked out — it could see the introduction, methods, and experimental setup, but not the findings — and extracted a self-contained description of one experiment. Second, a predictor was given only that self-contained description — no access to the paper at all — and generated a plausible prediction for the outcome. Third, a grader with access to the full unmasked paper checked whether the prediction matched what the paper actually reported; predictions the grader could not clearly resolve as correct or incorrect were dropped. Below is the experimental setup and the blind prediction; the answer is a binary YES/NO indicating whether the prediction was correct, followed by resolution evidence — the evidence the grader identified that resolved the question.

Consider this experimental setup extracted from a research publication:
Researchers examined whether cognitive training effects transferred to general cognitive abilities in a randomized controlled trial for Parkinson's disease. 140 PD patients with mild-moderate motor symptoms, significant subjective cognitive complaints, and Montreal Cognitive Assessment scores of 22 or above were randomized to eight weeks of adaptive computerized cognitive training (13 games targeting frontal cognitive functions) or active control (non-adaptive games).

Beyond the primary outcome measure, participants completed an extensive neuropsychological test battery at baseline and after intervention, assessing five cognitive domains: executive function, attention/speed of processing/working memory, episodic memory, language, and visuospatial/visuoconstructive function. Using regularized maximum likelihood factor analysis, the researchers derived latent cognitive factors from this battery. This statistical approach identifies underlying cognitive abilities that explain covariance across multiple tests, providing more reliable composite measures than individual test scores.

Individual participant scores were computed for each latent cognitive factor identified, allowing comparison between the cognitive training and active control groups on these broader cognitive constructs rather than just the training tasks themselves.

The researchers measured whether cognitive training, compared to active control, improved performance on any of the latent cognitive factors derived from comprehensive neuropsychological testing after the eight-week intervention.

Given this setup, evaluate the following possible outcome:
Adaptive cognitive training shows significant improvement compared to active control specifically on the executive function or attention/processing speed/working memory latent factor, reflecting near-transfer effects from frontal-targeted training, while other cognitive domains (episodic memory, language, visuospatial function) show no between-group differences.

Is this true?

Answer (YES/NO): NO